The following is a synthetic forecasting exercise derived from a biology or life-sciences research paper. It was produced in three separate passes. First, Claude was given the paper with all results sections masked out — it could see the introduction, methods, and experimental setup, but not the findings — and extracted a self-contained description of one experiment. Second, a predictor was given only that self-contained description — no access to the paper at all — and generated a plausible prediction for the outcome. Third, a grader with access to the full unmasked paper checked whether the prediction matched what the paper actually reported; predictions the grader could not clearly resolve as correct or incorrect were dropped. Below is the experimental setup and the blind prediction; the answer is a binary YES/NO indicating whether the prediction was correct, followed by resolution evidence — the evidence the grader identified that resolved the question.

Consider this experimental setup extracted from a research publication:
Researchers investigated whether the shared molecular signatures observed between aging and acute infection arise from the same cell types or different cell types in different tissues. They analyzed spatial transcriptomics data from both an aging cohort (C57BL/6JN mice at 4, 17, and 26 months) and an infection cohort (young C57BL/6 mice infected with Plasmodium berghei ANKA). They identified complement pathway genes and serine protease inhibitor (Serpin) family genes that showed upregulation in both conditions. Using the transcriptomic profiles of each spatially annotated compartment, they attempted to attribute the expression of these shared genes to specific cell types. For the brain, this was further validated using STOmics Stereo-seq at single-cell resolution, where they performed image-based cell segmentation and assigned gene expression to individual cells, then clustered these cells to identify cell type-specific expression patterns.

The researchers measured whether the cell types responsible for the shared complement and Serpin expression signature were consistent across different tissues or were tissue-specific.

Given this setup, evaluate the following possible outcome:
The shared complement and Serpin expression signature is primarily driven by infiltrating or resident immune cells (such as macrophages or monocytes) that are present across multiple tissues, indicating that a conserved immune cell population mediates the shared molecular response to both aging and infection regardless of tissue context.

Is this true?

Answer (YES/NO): NO